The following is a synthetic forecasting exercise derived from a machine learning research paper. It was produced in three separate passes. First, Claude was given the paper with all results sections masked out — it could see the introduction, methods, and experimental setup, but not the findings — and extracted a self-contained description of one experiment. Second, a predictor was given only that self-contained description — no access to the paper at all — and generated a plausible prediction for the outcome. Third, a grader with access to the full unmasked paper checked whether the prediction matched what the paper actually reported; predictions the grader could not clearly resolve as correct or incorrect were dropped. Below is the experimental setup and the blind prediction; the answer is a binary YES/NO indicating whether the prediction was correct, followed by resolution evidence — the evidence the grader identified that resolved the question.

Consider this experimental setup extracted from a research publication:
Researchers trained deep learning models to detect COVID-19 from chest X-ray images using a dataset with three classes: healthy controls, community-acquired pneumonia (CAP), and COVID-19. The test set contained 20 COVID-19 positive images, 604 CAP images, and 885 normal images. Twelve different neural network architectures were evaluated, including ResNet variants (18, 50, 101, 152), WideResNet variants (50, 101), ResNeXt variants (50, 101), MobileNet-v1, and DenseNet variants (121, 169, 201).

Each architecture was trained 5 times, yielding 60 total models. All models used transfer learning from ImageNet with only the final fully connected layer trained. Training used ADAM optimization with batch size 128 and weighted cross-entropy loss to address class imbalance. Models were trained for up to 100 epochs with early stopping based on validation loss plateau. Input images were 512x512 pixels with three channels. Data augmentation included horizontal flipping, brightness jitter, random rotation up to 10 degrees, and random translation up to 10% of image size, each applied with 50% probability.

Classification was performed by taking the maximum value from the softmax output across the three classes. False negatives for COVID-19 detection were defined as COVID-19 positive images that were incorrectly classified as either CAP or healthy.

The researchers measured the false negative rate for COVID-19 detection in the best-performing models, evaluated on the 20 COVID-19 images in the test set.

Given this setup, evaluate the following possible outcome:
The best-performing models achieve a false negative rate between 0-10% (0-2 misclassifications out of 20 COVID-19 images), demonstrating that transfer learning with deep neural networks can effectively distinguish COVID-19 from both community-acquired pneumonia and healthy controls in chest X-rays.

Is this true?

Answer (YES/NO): NO